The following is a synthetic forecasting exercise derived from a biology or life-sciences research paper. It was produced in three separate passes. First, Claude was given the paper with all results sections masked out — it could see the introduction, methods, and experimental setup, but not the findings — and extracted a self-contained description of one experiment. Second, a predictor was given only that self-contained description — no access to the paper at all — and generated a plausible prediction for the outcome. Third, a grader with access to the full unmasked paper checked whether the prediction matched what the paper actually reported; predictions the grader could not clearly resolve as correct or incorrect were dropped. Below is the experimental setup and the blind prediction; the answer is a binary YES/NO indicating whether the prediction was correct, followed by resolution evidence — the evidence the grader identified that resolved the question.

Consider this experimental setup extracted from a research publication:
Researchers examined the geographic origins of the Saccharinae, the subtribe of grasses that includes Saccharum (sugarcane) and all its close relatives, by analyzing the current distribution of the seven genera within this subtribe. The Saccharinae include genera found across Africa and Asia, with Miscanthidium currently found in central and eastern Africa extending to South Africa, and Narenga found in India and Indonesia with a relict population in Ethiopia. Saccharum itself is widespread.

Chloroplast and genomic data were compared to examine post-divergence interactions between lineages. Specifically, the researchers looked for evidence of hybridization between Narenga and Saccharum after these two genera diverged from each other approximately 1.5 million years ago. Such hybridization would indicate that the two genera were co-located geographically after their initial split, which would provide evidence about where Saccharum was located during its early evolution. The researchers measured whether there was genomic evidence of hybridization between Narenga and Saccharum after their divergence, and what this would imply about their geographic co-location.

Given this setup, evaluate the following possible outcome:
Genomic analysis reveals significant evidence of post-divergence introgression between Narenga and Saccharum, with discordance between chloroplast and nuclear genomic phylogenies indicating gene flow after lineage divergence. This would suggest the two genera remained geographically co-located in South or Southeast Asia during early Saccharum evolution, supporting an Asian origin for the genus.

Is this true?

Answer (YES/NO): YES